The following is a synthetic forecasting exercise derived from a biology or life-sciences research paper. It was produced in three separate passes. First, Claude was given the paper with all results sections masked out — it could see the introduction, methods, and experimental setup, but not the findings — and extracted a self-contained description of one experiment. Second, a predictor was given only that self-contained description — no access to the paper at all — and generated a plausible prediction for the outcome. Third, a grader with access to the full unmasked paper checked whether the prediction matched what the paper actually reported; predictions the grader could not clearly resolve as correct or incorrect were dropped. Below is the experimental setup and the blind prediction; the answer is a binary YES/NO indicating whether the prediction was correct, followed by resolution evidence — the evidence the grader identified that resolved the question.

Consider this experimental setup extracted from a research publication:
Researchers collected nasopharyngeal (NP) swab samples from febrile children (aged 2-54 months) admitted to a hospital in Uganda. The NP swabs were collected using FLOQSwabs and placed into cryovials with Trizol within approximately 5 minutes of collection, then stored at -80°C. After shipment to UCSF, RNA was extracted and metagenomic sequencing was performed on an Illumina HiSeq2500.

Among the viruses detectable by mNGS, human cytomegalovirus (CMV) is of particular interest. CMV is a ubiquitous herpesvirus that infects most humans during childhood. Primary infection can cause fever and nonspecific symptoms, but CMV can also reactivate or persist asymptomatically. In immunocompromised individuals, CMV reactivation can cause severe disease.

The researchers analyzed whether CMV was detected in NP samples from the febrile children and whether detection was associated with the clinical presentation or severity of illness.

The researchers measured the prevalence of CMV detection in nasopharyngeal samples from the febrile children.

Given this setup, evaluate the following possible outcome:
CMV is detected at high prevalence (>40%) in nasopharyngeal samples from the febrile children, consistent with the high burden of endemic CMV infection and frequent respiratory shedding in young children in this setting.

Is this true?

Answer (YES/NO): NO